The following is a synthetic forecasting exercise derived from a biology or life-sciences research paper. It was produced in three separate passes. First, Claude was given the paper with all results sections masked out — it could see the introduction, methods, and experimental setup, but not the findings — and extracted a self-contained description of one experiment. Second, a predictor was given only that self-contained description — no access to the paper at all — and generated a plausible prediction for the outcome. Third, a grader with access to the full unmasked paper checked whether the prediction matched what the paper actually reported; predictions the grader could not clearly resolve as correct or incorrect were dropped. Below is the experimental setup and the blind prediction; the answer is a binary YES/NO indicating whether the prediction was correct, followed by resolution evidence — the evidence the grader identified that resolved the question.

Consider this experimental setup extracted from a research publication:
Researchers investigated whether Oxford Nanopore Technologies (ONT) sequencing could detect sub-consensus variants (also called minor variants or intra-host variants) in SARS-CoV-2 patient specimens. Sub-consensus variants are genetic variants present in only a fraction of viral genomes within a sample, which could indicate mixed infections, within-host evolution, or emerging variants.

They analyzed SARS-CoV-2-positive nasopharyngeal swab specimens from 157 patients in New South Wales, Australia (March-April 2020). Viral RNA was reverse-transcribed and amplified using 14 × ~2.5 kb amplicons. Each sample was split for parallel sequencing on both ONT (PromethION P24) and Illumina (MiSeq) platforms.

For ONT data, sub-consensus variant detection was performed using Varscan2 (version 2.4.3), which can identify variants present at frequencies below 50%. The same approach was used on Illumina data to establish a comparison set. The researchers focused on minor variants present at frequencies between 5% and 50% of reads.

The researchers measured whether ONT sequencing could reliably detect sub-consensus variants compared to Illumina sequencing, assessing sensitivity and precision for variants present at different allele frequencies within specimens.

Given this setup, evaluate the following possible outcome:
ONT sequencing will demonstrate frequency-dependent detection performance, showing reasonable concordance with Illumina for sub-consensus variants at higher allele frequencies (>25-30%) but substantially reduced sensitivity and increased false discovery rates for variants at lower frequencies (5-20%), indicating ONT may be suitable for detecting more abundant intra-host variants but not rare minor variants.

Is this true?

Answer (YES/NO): NO